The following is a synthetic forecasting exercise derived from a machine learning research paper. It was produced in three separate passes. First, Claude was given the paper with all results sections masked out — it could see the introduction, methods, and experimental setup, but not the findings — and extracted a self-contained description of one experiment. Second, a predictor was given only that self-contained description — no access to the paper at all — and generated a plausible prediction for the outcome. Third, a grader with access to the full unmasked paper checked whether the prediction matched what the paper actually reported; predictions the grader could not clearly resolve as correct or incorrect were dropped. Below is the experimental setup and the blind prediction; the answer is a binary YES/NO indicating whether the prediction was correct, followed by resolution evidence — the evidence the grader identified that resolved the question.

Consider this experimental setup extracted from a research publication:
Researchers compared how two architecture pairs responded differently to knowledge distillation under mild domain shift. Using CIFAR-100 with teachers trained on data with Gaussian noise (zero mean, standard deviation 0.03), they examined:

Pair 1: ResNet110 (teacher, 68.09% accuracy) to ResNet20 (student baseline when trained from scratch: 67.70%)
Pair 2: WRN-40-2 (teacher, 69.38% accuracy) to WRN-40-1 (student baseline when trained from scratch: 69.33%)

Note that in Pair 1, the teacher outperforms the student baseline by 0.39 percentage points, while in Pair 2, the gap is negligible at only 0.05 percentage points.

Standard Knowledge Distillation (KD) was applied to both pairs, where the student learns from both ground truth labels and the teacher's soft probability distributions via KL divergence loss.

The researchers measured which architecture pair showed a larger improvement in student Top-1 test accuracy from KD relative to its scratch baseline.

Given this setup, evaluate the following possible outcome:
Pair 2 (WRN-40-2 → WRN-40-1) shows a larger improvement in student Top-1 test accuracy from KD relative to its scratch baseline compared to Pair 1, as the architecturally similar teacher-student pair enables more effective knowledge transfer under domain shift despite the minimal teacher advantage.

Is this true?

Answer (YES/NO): NO